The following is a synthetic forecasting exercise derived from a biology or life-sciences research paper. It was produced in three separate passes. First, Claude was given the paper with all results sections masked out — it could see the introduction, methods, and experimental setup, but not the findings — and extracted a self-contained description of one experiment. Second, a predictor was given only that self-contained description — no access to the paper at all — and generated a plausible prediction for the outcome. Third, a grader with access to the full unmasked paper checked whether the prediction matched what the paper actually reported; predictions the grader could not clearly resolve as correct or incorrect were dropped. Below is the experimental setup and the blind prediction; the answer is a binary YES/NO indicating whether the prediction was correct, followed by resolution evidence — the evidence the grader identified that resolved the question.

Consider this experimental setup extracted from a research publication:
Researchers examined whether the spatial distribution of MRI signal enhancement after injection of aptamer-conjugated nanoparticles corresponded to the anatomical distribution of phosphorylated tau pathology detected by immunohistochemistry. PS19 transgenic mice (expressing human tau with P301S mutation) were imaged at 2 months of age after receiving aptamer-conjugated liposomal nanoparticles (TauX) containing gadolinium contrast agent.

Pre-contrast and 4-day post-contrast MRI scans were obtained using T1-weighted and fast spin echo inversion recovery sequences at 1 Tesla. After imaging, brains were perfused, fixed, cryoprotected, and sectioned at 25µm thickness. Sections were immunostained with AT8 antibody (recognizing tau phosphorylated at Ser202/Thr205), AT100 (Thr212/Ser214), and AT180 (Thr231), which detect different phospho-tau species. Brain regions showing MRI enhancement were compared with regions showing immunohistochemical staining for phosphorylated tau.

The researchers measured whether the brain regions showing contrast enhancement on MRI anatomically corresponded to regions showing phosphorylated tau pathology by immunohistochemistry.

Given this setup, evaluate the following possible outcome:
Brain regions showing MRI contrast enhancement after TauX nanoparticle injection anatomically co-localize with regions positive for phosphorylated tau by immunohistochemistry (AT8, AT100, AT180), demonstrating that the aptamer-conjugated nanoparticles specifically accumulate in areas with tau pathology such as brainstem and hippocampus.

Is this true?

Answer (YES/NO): NO